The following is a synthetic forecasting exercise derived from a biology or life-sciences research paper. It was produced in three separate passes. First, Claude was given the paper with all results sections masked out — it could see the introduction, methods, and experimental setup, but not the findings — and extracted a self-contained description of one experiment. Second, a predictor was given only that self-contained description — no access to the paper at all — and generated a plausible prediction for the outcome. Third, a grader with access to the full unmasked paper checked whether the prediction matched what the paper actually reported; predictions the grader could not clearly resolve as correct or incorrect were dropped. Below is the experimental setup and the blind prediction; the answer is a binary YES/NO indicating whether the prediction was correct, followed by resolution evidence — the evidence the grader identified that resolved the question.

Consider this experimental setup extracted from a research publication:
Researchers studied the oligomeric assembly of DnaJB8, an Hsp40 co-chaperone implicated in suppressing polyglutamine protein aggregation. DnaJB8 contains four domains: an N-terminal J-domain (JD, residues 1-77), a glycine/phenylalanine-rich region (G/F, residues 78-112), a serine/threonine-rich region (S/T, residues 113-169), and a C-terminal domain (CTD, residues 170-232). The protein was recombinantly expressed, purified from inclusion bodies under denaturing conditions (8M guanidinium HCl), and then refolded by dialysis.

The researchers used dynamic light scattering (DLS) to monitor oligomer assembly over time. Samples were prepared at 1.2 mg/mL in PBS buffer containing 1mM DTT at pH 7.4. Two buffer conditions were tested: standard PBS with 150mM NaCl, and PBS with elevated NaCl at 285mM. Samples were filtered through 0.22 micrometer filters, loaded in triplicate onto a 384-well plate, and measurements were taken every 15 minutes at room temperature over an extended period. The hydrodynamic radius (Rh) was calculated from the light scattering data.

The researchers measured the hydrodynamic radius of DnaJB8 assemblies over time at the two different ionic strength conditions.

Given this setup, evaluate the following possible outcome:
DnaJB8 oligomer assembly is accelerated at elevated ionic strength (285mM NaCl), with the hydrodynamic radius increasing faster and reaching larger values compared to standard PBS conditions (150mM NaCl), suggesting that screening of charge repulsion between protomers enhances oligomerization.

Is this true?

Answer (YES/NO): NO